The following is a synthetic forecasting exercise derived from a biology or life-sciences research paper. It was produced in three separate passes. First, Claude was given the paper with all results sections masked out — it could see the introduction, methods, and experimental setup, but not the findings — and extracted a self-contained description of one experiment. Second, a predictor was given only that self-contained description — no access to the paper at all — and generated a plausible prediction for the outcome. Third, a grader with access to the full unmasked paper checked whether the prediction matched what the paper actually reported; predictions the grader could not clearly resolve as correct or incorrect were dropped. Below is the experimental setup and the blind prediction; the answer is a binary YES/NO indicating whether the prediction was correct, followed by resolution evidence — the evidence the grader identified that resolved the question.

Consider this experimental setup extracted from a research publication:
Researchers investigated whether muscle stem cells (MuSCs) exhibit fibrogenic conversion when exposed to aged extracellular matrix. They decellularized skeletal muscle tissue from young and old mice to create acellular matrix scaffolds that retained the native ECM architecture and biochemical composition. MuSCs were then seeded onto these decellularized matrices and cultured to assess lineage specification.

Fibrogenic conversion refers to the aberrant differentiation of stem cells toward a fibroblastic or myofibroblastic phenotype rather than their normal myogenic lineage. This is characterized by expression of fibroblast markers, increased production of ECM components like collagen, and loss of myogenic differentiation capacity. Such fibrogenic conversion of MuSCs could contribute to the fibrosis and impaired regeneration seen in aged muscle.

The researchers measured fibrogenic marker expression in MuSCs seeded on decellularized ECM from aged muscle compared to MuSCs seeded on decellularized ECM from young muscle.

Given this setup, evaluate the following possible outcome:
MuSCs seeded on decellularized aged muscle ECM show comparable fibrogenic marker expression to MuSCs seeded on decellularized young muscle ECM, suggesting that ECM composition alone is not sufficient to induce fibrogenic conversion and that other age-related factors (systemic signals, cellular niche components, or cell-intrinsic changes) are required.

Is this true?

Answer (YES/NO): NO